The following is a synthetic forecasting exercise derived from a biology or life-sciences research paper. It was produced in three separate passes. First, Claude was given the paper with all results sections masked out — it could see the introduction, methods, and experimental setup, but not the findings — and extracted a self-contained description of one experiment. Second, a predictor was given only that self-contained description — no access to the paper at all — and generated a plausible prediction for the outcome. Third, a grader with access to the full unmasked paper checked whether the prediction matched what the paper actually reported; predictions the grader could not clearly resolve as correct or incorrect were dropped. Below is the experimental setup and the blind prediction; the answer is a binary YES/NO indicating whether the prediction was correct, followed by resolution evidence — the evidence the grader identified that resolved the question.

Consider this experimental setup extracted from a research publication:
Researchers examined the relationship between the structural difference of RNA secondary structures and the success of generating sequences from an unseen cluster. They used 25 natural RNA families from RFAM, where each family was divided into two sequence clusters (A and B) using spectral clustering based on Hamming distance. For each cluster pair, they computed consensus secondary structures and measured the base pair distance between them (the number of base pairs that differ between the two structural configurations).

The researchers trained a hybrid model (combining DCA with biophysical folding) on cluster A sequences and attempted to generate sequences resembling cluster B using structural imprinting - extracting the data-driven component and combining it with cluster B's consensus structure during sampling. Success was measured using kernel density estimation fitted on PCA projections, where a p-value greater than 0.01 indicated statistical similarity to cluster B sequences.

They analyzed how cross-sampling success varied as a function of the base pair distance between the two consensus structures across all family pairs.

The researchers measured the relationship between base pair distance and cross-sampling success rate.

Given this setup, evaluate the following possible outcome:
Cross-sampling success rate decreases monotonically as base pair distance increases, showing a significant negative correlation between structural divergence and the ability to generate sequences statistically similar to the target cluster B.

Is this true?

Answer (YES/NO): NO